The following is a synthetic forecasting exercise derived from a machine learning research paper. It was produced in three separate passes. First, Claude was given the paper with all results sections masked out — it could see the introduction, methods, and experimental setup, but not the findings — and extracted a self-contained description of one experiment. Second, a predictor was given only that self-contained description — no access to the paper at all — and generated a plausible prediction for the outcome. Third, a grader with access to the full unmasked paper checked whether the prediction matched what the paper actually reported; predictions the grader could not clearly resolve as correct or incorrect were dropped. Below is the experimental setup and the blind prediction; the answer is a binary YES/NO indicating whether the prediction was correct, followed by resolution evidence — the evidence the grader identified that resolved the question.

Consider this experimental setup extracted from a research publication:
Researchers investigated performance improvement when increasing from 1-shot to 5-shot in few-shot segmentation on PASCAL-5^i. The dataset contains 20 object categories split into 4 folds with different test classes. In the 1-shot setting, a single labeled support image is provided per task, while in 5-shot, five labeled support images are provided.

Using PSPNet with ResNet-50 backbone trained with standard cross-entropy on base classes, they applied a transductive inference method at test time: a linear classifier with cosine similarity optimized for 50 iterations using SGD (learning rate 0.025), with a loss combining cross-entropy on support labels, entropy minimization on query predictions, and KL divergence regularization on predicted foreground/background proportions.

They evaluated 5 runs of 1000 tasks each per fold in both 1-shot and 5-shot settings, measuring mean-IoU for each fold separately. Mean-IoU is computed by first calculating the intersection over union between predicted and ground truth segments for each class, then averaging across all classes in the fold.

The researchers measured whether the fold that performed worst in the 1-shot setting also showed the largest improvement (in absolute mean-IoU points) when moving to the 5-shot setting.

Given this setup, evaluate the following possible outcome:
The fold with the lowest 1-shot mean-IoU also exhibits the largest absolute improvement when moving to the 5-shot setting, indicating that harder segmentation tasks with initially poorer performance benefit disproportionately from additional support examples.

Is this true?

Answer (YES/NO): YES